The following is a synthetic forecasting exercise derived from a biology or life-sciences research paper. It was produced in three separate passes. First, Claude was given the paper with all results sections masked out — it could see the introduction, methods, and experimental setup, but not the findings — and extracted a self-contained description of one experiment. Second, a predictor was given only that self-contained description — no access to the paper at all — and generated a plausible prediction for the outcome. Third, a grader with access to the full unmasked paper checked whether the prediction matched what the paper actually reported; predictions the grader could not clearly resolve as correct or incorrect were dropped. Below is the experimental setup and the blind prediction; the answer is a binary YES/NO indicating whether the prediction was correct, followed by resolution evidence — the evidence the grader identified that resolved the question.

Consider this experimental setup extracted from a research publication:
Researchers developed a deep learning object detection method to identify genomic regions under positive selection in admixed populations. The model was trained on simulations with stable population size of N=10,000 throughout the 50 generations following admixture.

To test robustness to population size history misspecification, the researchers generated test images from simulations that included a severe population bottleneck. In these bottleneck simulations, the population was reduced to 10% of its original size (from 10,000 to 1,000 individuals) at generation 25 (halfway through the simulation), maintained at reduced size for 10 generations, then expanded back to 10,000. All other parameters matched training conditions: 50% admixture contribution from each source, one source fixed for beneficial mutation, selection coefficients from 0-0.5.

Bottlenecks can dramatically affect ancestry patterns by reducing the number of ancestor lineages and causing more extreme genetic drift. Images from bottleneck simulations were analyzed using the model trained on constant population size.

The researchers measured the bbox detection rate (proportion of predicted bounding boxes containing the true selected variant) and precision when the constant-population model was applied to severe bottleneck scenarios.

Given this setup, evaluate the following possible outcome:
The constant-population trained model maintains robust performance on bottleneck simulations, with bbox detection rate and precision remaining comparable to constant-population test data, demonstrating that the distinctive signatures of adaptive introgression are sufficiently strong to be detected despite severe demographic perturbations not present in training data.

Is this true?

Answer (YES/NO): YES